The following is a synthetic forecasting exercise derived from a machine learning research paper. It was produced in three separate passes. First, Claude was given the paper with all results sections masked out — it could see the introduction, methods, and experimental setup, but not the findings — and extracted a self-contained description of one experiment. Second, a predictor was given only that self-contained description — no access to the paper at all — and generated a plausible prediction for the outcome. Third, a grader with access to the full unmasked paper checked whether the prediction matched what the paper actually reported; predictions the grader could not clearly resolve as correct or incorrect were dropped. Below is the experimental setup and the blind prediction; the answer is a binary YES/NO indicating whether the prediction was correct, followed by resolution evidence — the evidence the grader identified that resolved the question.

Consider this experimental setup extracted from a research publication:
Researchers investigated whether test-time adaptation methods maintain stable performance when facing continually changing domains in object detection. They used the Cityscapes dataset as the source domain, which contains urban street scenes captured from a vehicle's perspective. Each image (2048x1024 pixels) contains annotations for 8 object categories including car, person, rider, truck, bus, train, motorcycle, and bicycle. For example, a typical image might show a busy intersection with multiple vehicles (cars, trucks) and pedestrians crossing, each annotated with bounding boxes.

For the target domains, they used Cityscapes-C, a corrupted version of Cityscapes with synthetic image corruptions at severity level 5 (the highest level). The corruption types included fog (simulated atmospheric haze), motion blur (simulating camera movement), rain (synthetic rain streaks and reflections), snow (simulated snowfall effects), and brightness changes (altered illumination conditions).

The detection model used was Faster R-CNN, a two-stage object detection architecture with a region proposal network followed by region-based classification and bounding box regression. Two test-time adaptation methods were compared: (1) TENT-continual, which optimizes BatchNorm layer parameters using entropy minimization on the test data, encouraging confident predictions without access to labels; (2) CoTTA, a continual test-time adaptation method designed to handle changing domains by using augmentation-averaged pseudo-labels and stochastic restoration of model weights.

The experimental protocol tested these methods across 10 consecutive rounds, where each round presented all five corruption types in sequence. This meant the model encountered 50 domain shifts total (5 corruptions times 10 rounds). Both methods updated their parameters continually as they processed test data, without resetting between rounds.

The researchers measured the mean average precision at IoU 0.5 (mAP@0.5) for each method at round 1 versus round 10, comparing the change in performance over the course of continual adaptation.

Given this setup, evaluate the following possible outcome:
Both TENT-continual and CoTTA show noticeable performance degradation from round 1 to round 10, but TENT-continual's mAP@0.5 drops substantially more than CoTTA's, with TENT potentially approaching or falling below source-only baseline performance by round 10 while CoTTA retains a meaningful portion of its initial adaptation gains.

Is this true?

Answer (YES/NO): NO